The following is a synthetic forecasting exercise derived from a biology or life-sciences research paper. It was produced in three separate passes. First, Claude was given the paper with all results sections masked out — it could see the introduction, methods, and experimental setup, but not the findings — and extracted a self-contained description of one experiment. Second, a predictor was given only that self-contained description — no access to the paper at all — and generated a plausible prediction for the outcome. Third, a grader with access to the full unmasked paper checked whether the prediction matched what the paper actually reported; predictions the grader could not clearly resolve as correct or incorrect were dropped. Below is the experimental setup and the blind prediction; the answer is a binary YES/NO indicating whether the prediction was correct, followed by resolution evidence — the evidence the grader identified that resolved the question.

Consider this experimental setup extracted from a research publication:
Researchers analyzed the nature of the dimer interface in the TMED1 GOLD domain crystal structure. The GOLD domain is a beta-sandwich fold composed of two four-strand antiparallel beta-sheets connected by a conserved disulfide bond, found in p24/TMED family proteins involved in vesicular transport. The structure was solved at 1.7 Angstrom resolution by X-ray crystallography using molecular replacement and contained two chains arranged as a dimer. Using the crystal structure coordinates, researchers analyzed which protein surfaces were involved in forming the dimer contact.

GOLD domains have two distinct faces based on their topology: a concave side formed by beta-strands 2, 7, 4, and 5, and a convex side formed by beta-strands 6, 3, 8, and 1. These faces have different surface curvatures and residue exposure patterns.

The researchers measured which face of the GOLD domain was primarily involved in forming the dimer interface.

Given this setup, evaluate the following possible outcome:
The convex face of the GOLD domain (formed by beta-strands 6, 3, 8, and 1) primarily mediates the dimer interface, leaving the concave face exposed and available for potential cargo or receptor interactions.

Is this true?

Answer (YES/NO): NO